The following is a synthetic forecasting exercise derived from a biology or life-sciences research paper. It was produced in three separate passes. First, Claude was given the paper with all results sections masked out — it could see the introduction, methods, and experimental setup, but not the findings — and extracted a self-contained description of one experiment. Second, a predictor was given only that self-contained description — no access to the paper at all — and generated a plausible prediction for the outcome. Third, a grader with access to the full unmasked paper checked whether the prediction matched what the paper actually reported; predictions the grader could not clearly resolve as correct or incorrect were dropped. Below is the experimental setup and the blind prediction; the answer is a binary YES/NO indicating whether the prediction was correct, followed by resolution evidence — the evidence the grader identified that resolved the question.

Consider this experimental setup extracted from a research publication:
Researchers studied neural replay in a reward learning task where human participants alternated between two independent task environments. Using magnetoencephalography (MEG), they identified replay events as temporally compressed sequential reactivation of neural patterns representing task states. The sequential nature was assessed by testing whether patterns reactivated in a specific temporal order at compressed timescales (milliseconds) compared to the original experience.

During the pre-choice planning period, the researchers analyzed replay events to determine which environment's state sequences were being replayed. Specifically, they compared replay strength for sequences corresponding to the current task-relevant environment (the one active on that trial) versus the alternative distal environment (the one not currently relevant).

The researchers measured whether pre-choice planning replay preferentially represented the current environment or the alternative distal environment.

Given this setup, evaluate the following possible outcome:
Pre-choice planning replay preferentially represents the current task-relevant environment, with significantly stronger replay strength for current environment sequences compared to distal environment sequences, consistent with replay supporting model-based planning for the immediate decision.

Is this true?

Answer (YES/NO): YES